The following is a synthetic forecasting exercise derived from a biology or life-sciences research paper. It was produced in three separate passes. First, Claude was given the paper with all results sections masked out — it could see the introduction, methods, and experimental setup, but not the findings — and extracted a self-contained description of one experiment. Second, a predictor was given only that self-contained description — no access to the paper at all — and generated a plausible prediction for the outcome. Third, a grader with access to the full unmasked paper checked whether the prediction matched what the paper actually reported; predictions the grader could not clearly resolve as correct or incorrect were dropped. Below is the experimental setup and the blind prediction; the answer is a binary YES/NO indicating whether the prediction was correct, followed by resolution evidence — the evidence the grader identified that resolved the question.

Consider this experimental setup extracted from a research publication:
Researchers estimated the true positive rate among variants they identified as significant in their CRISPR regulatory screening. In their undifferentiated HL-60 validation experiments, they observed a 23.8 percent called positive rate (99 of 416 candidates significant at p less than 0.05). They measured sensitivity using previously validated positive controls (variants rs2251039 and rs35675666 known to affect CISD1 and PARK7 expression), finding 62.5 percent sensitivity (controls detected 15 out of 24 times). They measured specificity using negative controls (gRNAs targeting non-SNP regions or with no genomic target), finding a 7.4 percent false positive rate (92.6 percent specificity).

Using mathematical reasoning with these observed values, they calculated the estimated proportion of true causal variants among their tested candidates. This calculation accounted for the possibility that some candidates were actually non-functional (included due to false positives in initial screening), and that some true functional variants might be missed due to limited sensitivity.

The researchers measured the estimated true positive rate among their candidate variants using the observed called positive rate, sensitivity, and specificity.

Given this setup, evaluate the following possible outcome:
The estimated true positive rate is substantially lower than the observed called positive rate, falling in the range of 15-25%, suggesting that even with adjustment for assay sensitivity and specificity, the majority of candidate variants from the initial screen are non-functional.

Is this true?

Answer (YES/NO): NO